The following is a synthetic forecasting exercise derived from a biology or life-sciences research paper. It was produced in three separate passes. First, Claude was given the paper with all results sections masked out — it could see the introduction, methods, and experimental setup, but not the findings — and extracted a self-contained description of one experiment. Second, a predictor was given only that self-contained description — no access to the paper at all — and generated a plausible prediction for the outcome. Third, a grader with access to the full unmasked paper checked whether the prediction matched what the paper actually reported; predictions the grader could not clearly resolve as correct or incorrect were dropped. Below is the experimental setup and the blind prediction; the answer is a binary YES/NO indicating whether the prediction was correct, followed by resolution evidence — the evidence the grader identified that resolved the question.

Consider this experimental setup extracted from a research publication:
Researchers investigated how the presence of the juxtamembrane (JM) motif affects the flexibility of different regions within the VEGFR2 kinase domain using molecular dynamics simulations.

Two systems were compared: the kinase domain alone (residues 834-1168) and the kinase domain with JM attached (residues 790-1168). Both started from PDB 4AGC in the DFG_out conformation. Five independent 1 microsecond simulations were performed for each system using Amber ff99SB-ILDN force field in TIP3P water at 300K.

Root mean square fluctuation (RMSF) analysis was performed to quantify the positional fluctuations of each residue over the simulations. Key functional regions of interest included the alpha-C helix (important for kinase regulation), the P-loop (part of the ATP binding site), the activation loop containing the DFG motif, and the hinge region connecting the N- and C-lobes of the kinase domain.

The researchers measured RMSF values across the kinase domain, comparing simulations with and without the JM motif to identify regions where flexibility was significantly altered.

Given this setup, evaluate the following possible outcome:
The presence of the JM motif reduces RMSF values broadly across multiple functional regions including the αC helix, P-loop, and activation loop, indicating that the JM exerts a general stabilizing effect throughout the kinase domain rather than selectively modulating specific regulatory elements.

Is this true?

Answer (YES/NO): NO